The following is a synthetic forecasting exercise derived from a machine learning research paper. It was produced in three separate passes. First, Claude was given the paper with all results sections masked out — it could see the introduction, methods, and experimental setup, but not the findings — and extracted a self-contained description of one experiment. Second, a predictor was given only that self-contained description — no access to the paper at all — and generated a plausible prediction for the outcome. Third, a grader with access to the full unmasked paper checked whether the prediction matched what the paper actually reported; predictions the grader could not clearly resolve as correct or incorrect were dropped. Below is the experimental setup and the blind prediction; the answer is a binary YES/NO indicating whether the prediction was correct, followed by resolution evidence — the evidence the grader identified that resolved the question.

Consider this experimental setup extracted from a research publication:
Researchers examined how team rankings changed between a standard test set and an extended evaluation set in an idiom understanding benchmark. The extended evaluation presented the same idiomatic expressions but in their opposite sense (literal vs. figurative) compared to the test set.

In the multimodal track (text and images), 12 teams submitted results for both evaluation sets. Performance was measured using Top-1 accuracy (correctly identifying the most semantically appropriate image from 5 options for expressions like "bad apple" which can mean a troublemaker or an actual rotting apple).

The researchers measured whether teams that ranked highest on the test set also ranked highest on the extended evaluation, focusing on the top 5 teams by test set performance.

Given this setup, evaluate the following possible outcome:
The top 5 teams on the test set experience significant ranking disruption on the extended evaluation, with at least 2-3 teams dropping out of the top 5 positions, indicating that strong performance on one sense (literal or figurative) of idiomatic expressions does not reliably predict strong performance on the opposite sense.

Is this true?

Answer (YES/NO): NO